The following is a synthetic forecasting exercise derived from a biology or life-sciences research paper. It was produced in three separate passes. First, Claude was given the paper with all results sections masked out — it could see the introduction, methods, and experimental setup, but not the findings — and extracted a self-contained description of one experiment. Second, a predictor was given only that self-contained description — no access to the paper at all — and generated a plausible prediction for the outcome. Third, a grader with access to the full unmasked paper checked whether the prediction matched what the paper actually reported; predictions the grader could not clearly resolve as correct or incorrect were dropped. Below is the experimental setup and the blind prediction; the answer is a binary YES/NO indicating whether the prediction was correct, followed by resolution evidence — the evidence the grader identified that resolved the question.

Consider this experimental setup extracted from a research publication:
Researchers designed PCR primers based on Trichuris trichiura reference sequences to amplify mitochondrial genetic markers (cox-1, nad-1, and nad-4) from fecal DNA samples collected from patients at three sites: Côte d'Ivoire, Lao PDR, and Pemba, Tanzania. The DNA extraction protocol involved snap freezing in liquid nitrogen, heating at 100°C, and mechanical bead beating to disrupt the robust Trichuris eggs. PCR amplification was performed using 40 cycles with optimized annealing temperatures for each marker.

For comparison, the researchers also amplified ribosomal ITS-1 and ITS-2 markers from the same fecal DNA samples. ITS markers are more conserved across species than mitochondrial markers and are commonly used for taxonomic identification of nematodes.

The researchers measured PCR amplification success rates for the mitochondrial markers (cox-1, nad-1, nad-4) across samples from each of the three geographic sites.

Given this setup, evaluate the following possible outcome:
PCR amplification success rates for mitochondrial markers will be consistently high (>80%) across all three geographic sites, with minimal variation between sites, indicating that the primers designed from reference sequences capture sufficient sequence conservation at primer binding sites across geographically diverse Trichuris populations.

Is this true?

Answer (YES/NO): NO